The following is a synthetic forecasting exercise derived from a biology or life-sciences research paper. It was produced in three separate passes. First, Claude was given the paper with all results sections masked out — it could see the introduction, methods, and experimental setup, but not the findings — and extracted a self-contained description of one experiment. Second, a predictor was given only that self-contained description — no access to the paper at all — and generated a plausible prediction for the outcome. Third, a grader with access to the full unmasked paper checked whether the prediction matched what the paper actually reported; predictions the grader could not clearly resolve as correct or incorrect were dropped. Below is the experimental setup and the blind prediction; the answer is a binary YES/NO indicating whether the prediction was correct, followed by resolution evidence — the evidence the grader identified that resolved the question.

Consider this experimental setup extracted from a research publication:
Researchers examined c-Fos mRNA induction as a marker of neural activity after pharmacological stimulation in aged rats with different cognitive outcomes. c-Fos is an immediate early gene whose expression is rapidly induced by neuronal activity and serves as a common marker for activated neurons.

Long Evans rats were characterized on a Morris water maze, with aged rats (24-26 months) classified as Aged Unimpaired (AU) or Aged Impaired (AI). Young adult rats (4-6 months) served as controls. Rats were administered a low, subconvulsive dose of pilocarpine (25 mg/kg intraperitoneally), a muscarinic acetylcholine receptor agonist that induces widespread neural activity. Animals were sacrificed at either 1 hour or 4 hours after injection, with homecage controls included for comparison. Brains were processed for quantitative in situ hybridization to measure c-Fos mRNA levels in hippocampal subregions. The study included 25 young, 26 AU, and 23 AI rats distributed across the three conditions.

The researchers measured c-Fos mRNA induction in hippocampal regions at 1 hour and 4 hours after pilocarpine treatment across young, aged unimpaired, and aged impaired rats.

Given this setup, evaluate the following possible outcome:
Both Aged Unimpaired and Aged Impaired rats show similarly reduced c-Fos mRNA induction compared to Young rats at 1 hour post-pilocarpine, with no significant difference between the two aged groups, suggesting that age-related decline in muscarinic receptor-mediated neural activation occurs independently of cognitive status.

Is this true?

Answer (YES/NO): NO